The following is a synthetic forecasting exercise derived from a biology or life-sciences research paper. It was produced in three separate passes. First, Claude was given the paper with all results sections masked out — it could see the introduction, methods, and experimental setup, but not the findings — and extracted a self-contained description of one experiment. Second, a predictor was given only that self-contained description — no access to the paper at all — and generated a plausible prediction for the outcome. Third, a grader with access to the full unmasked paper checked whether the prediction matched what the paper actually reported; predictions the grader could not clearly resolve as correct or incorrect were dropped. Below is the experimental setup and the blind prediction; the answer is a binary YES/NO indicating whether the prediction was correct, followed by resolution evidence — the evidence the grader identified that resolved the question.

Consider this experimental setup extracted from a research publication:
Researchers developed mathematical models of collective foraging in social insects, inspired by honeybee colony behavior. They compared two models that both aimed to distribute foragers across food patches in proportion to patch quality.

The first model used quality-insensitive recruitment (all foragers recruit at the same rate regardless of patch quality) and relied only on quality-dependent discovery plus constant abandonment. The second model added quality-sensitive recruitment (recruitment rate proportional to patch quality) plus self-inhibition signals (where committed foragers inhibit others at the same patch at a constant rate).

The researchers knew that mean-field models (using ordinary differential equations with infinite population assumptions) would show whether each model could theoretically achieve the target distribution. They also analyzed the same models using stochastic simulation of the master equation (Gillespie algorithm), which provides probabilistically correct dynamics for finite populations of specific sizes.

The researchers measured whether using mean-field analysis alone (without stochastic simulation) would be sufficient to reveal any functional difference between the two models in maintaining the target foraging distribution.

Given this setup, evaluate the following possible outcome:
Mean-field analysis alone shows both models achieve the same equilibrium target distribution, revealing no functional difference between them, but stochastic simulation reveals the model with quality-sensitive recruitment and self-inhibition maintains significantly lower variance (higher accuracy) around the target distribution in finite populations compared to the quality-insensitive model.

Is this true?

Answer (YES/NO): YES